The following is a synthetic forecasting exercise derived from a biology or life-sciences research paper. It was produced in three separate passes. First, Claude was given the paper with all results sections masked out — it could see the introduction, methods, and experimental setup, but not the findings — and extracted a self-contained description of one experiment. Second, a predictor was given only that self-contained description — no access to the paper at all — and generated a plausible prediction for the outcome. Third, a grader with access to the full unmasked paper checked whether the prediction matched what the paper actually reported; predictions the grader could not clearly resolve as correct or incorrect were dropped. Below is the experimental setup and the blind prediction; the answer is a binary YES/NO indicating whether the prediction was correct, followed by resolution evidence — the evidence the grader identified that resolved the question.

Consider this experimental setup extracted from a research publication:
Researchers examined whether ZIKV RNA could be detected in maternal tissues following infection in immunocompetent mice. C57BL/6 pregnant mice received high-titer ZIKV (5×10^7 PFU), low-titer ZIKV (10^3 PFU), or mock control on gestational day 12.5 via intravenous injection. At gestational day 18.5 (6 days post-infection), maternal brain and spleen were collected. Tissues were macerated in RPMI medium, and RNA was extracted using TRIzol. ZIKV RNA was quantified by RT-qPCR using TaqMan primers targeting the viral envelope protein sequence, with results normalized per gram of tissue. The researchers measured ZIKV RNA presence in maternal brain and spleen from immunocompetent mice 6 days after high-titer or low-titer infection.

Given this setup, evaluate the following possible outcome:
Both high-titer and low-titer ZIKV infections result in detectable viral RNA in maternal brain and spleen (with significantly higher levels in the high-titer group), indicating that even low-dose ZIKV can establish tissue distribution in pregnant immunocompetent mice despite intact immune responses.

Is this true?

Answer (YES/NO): NO